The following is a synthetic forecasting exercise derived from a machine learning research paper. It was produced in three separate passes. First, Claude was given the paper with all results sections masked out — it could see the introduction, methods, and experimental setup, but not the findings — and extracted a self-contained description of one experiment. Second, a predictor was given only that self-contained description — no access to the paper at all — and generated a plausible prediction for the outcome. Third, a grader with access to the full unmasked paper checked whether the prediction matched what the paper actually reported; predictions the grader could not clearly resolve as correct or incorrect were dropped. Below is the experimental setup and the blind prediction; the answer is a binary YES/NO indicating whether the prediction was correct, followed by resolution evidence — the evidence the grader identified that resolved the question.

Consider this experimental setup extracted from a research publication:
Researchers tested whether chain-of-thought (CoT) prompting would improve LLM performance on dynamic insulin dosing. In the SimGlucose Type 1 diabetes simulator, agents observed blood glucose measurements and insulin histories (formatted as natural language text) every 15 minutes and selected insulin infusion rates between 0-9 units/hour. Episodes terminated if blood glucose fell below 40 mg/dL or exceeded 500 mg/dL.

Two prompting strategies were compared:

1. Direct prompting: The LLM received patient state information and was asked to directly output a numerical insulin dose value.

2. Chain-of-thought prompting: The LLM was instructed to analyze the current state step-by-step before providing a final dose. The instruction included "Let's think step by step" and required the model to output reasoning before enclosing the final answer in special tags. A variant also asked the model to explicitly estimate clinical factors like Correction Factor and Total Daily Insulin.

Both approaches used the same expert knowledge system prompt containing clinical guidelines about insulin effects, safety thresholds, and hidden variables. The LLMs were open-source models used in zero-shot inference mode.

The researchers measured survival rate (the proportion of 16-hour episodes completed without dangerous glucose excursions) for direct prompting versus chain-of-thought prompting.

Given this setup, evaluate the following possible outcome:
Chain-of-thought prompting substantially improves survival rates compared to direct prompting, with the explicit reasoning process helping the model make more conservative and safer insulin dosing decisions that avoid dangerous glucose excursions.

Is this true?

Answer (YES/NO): NO